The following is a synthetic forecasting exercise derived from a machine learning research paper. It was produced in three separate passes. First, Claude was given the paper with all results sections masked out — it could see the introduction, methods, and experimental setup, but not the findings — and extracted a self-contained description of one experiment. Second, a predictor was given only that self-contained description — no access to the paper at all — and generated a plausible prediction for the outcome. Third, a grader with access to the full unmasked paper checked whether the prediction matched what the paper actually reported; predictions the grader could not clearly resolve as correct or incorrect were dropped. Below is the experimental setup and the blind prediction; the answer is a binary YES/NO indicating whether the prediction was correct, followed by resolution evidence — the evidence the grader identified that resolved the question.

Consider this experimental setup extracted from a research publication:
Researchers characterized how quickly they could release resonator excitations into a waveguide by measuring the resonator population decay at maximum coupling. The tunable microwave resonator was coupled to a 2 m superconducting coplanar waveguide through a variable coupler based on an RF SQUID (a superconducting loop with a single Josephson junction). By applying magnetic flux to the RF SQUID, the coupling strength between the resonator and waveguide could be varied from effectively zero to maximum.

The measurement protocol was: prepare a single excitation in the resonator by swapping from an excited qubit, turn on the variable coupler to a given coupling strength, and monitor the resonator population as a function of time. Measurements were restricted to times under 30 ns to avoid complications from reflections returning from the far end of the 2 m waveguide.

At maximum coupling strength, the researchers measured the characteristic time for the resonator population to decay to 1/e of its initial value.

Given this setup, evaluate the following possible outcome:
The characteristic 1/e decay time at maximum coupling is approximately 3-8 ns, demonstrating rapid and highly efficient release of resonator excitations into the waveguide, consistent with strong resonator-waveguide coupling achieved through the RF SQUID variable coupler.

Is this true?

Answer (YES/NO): YES